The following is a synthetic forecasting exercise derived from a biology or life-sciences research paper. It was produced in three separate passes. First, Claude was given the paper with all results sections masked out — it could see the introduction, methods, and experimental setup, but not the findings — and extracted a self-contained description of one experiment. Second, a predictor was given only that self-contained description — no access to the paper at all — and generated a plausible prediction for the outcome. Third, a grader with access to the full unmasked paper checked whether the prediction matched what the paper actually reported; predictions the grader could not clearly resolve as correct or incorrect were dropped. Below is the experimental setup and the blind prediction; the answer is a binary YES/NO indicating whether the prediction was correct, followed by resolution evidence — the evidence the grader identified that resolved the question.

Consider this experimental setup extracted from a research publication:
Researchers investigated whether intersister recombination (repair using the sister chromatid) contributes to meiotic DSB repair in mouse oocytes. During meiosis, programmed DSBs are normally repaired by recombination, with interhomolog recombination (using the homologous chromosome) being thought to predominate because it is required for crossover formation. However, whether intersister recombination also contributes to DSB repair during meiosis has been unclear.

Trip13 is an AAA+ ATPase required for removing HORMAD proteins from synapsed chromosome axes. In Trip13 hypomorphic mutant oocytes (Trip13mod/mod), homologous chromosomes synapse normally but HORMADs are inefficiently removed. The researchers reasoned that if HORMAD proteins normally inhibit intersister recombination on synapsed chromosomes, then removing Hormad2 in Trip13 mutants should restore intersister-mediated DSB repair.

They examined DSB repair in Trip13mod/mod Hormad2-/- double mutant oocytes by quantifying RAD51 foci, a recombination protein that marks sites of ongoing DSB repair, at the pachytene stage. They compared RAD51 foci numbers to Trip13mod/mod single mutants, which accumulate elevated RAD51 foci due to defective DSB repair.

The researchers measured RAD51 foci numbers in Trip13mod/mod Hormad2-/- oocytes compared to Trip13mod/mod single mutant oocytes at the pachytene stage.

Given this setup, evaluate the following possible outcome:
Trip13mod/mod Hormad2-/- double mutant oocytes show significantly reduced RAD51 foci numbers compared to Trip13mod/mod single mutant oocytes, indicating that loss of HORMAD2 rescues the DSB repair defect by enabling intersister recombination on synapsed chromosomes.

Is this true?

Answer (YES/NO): YES